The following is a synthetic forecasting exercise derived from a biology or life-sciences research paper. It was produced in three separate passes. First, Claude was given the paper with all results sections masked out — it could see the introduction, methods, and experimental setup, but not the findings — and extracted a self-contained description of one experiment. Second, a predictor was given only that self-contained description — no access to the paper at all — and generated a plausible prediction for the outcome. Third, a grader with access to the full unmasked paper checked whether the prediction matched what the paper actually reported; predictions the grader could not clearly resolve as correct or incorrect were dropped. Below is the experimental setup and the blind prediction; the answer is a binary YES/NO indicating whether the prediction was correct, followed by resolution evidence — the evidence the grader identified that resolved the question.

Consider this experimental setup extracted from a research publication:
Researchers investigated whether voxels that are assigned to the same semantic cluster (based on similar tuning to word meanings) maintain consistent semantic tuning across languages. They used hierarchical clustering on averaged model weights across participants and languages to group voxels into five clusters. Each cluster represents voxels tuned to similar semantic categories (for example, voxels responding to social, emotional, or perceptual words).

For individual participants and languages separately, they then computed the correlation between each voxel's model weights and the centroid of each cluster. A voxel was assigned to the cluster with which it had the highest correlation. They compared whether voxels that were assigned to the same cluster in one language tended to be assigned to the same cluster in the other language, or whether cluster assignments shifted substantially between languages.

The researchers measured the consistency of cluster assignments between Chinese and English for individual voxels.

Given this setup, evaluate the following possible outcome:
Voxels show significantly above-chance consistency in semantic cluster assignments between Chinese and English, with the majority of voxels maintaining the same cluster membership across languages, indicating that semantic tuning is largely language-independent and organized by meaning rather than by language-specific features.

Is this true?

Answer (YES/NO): YES